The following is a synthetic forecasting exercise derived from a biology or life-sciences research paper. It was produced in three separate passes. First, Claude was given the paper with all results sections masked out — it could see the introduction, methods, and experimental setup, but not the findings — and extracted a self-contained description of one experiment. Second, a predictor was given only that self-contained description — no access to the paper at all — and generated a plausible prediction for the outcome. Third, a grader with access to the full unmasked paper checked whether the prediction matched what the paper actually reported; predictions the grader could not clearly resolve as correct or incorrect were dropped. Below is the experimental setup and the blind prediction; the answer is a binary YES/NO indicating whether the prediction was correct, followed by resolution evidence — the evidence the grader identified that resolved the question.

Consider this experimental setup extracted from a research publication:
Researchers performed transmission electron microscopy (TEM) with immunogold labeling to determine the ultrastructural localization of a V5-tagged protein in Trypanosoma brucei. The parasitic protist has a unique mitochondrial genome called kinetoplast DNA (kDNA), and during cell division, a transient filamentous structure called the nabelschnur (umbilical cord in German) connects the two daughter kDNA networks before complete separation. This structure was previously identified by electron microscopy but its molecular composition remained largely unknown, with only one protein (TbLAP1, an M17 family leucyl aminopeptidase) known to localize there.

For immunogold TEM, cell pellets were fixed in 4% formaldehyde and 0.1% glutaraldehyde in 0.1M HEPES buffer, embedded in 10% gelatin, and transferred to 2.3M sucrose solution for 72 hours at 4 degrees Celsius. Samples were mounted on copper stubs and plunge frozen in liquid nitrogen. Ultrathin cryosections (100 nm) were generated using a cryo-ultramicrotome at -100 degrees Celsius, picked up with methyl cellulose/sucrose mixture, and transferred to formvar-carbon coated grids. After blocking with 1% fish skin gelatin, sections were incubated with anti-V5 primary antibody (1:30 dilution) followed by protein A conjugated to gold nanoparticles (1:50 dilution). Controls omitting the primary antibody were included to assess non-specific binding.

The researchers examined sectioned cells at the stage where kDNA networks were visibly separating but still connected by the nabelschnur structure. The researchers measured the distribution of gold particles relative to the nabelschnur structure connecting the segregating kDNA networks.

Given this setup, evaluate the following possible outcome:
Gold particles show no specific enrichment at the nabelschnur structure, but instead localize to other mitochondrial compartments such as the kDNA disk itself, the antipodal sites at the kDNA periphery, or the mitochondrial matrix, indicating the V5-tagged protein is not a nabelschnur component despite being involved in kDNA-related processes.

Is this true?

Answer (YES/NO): NO